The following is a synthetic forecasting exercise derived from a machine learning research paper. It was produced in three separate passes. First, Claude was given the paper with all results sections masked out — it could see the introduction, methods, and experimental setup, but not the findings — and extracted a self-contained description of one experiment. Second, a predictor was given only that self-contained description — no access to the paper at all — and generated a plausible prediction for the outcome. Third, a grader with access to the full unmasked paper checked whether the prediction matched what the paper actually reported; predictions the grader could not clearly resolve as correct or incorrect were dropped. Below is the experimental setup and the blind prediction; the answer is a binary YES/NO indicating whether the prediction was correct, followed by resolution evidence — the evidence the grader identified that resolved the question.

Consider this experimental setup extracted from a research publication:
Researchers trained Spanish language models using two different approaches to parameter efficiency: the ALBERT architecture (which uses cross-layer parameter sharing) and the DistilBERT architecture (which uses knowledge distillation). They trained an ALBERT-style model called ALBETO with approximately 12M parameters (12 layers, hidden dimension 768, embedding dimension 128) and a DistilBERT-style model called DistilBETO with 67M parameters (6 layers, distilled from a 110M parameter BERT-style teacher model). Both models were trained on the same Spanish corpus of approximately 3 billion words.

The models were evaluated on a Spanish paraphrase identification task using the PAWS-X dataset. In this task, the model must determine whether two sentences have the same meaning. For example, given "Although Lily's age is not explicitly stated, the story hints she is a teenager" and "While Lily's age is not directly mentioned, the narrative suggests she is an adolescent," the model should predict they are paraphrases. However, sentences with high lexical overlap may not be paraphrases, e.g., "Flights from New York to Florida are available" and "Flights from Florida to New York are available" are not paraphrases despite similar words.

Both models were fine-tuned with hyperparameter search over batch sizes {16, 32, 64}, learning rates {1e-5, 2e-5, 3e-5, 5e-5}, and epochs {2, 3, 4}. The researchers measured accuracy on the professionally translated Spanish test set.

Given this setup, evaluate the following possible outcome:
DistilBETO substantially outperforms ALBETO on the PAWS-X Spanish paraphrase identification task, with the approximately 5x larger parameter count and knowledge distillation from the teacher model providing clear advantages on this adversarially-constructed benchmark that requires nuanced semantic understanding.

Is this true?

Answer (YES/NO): NO